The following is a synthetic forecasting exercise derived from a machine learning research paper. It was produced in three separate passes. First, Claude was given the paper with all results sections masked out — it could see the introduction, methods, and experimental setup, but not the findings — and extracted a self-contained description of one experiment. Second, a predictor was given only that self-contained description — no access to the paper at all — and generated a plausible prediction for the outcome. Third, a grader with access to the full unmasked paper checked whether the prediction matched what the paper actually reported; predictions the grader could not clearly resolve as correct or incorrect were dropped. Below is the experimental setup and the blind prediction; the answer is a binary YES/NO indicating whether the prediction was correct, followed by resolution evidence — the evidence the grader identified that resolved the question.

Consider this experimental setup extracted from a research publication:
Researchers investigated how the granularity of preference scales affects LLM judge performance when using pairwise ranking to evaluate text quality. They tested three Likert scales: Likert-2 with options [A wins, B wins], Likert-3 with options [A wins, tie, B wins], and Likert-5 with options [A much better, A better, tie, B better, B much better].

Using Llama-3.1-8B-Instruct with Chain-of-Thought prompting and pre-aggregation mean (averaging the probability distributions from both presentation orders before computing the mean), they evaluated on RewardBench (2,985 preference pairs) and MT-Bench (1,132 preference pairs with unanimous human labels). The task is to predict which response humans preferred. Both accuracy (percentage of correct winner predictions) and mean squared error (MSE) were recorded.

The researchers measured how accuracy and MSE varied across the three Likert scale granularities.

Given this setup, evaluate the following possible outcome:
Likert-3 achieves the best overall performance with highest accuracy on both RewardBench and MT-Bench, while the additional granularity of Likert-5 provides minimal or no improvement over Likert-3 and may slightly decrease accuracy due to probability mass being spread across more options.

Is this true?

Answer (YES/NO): NO